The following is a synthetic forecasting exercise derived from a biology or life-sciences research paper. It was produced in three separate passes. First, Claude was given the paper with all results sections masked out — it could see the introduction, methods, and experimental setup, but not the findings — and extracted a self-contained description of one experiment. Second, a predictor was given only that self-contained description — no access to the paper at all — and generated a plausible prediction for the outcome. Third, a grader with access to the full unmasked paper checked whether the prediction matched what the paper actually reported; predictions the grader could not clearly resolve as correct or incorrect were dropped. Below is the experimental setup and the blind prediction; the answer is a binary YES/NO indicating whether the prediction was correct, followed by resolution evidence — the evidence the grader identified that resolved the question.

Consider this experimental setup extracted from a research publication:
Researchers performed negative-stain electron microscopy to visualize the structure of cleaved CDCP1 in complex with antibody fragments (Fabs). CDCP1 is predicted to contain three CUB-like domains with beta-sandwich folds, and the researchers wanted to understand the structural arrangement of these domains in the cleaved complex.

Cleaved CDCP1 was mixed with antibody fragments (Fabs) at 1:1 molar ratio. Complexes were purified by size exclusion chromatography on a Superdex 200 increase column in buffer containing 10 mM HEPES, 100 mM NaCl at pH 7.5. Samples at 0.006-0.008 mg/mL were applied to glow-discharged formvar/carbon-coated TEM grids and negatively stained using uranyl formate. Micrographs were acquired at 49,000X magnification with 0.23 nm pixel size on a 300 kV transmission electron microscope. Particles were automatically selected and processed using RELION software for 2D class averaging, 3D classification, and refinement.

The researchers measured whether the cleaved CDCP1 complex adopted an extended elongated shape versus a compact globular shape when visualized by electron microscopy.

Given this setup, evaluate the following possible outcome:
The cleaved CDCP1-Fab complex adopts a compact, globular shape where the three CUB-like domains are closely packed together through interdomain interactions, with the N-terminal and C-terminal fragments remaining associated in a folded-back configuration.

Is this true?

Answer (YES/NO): NO